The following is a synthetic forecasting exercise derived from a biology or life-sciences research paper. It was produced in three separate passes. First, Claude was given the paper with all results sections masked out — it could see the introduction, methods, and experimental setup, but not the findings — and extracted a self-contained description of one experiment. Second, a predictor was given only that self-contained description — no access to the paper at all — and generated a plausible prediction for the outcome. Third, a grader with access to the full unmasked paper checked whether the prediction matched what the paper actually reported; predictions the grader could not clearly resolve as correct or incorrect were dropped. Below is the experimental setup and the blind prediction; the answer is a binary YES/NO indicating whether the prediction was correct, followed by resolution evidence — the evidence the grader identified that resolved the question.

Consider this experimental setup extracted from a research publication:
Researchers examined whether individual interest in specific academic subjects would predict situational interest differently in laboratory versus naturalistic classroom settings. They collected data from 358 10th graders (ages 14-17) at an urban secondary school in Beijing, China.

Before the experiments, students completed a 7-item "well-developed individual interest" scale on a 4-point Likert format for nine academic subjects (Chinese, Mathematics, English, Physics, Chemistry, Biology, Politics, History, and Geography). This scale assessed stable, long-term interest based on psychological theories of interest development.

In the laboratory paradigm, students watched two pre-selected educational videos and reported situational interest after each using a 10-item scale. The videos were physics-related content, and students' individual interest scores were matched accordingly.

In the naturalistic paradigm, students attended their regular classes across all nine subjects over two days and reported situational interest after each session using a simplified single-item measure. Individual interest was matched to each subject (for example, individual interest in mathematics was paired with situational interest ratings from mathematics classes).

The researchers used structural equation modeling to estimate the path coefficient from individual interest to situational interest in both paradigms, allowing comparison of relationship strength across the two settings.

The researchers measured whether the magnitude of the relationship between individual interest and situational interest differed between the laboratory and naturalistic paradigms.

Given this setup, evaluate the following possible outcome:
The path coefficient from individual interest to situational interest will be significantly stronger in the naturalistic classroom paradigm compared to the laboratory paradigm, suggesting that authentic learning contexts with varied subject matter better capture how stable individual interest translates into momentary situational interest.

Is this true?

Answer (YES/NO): NO